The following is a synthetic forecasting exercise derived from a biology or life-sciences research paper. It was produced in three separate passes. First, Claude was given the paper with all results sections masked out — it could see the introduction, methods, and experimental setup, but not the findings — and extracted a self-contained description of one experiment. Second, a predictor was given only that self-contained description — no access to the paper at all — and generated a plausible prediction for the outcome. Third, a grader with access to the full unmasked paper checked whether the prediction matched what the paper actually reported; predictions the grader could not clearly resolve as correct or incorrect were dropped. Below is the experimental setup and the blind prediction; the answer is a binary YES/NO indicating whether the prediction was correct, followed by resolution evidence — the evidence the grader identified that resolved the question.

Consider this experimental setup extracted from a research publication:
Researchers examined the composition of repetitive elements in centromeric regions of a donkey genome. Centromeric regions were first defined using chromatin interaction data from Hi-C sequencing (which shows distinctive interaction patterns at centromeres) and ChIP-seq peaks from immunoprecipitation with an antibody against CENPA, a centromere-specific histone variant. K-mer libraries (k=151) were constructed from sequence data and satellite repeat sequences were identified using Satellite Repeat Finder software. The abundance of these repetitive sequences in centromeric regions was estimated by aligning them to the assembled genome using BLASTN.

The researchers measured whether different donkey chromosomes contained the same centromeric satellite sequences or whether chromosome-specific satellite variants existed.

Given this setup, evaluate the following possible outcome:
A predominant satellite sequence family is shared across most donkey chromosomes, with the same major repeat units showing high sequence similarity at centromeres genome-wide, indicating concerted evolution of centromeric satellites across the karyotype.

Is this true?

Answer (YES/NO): NO